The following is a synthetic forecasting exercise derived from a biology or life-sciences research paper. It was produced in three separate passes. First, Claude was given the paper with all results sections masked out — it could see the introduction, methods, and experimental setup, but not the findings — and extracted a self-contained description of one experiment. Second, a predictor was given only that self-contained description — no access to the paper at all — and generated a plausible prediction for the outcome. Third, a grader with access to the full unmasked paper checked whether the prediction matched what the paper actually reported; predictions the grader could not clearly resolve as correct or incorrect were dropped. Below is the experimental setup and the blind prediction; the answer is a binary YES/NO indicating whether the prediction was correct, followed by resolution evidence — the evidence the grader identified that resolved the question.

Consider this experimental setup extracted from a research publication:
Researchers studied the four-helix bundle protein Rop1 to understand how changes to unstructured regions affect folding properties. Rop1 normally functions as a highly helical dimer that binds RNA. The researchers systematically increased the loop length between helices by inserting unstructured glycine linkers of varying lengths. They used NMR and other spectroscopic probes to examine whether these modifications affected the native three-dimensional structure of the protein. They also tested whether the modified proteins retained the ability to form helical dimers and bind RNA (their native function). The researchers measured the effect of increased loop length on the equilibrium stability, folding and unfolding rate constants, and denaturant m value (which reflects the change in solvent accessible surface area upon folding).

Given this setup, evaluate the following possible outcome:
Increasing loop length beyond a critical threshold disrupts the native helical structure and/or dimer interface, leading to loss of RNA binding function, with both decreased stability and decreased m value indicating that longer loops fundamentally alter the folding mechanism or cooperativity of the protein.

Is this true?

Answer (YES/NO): NO